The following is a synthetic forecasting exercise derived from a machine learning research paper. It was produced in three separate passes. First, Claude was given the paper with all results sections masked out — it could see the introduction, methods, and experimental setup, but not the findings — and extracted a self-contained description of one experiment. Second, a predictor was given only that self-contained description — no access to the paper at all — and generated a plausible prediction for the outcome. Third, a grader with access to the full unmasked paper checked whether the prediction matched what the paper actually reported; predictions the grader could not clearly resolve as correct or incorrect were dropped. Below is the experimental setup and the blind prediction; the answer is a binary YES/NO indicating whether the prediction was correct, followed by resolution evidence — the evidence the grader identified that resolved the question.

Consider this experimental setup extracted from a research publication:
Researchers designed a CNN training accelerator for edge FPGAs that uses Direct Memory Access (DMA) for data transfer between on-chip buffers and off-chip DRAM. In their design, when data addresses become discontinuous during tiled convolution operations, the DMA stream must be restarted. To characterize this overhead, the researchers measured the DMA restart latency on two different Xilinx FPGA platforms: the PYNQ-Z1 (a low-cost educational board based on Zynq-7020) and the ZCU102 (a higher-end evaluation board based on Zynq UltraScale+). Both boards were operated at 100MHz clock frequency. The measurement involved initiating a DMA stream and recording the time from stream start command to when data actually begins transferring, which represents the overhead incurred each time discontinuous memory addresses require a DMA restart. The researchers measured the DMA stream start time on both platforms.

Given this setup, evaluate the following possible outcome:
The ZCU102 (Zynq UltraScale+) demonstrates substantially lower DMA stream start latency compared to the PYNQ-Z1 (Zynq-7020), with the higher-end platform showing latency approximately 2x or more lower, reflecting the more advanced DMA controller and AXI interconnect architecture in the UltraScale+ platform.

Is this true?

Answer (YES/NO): NO